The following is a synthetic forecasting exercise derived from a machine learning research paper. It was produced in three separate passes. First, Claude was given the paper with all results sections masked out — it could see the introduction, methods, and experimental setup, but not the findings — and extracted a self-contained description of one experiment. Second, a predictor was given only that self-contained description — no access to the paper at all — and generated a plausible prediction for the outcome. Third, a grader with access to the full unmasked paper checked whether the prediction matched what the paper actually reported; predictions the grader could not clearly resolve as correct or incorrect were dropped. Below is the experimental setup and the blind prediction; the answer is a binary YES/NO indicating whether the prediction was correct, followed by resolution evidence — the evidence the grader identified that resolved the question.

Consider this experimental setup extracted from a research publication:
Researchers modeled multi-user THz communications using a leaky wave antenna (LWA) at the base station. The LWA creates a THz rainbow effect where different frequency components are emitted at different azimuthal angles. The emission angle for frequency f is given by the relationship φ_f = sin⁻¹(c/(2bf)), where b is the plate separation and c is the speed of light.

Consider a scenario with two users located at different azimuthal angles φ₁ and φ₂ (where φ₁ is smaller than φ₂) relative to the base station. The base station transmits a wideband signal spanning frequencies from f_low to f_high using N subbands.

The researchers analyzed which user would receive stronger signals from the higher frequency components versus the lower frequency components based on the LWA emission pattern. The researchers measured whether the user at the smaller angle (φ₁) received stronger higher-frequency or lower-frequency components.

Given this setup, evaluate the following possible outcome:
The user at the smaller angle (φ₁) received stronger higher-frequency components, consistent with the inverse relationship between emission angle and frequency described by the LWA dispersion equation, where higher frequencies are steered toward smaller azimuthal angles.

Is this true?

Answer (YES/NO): YES